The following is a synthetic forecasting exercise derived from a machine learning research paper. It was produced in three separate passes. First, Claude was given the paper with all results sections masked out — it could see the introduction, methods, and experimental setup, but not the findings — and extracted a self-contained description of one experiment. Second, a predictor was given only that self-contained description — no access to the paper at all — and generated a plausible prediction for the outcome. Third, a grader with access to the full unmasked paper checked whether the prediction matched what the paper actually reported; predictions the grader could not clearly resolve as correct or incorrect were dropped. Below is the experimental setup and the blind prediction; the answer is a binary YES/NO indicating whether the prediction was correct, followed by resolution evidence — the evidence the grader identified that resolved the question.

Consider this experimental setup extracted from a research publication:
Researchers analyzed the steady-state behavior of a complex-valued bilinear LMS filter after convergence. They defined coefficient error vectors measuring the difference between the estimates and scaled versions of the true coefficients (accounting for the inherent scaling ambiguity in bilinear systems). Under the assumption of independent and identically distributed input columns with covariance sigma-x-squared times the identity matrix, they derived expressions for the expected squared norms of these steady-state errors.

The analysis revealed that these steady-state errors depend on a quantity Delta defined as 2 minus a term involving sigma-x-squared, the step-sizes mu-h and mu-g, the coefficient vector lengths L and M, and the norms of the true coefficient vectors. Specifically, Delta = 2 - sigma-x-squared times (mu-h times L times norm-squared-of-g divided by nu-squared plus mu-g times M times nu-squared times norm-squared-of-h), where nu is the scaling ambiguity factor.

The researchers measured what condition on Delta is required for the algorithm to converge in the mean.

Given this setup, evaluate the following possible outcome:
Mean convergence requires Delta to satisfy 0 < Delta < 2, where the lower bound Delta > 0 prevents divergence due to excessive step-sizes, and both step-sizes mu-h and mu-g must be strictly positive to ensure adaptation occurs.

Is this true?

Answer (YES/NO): NO